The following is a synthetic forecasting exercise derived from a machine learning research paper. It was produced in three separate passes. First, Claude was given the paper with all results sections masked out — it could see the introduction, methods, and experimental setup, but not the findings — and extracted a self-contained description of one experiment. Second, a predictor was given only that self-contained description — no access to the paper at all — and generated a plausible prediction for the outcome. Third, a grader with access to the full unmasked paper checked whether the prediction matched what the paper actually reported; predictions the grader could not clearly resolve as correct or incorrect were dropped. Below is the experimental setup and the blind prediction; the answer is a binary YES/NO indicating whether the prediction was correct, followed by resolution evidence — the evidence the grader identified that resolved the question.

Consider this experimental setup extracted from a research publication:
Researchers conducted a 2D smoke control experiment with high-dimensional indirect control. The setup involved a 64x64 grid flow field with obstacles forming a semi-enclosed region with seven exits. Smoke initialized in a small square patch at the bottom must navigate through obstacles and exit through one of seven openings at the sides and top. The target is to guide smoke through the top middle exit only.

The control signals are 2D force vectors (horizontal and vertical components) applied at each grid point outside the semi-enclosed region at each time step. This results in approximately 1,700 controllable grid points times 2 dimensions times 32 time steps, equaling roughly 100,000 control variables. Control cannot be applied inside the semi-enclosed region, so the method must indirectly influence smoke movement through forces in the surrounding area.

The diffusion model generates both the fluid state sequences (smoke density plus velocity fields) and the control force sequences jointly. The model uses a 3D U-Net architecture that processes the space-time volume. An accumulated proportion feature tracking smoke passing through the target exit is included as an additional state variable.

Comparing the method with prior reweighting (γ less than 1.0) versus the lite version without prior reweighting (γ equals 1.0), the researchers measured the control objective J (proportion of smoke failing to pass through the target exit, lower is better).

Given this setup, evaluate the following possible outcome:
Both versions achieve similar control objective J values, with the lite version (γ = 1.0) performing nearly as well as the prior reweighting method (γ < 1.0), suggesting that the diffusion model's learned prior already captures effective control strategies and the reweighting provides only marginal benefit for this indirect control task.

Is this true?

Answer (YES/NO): YES